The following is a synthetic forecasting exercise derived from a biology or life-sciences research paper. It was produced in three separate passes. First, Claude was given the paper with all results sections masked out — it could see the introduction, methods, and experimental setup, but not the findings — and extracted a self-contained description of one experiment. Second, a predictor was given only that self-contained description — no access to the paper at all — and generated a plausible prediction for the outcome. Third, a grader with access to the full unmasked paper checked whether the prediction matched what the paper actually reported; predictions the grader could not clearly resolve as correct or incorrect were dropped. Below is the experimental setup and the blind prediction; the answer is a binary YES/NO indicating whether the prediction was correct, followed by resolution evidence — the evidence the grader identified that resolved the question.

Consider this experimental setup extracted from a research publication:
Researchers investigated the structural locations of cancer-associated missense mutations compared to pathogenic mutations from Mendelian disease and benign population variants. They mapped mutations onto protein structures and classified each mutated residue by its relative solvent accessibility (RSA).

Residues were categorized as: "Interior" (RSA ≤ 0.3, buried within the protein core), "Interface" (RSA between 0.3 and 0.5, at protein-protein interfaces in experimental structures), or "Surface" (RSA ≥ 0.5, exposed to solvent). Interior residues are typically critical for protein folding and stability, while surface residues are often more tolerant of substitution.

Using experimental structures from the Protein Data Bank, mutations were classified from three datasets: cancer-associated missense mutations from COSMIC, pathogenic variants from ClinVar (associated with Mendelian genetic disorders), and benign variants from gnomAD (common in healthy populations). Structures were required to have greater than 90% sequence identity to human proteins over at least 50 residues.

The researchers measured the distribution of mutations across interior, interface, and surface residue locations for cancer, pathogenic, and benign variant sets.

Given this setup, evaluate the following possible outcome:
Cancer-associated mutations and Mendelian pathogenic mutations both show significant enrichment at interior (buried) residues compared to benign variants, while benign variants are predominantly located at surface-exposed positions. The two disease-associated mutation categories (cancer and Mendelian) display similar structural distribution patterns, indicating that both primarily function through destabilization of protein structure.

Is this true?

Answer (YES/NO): NO